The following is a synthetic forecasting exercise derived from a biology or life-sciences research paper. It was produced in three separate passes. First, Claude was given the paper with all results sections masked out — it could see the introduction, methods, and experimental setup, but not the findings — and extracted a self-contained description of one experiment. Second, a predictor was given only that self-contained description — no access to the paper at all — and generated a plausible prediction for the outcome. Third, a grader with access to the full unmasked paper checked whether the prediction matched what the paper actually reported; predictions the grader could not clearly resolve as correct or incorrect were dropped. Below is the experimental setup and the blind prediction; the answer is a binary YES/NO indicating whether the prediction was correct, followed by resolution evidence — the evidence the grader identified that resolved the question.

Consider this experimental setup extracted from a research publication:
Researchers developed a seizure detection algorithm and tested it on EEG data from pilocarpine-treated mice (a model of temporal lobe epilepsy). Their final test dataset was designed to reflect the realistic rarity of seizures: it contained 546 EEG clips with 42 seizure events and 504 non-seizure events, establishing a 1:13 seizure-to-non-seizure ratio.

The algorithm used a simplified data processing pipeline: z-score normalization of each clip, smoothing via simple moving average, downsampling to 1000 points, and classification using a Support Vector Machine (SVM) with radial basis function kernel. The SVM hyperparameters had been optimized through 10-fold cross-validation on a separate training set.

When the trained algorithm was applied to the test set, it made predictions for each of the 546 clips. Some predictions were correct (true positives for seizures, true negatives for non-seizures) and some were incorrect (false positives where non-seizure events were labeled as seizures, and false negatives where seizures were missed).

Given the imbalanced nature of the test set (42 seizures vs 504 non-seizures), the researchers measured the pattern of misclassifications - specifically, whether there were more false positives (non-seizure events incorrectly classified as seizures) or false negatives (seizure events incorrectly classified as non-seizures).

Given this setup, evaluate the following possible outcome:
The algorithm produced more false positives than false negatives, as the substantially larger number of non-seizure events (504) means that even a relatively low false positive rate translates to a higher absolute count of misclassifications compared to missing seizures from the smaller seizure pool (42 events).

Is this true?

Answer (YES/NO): YES